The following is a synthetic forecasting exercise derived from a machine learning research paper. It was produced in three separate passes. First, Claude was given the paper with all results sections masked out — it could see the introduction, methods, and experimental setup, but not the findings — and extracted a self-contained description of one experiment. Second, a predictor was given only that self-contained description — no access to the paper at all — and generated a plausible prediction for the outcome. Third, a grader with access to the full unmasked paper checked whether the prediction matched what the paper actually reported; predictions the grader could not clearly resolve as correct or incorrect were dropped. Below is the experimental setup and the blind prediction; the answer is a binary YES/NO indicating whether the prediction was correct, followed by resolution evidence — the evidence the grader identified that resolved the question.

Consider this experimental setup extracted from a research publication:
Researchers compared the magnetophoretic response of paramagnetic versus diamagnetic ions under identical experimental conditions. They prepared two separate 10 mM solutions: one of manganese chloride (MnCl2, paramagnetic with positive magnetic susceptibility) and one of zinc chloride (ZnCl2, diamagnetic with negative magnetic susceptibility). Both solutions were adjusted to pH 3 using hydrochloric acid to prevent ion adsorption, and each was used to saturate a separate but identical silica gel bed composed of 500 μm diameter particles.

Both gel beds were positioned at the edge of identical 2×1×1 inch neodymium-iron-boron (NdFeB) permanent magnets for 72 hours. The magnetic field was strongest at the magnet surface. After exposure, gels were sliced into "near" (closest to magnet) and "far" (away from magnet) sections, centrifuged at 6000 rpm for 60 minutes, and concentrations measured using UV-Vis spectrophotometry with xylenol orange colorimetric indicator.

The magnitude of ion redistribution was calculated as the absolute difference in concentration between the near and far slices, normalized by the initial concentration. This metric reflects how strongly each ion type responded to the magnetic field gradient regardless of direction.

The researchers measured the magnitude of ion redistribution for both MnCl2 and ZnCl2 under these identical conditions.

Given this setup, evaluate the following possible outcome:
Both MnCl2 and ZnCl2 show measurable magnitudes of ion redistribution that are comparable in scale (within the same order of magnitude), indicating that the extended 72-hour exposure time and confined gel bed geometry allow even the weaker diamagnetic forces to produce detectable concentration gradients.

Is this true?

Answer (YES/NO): YES